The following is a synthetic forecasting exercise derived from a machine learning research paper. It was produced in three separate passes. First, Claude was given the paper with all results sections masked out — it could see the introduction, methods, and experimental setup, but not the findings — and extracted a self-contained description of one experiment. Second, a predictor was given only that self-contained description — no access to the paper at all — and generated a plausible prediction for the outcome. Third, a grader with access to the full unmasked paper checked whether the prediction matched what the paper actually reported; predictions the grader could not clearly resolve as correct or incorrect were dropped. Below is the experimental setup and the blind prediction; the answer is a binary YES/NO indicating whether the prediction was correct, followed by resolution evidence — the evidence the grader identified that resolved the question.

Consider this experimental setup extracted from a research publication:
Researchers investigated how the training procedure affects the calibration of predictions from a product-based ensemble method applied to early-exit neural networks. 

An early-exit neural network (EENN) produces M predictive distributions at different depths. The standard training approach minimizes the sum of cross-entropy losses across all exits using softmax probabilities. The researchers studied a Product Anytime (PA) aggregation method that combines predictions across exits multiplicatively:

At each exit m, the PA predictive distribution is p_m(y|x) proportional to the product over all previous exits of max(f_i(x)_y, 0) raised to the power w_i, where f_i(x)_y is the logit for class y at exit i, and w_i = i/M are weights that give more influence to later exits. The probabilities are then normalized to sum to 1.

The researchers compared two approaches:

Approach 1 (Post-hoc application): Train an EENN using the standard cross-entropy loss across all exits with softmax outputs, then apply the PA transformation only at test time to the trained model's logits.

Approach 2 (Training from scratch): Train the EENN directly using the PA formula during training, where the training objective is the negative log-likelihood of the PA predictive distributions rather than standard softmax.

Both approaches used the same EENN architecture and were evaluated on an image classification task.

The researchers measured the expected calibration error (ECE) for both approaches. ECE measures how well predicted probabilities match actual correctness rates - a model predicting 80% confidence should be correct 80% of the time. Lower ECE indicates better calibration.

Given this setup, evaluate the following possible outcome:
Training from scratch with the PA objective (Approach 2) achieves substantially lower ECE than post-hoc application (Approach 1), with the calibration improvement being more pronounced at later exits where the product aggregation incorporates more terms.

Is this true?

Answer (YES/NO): NO